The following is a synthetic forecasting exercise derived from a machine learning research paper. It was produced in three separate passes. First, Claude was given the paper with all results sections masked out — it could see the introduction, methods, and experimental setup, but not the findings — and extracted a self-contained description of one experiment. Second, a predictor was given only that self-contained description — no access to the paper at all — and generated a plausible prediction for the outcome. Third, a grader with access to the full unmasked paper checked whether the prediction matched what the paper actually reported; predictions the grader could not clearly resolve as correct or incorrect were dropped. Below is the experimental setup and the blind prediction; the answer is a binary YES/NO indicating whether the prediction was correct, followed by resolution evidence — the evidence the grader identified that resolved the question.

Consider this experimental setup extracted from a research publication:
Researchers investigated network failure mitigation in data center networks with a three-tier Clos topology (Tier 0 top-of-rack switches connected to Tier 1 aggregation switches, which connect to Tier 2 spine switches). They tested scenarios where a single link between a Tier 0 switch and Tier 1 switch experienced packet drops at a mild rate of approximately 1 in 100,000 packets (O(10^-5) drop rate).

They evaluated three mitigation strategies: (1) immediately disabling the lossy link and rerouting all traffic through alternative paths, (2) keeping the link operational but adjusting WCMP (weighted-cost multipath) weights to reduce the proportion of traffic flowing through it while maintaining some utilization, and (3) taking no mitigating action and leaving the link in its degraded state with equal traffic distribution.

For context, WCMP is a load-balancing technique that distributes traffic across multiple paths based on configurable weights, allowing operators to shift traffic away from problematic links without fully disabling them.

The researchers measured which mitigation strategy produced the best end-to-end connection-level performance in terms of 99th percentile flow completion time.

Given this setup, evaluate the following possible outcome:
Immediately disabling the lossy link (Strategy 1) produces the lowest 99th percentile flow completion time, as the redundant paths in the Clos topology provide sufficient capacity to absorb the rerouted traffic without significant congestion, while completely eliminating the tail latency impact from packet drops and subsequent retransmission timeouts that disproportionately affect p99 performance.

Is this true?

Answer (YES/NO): NO